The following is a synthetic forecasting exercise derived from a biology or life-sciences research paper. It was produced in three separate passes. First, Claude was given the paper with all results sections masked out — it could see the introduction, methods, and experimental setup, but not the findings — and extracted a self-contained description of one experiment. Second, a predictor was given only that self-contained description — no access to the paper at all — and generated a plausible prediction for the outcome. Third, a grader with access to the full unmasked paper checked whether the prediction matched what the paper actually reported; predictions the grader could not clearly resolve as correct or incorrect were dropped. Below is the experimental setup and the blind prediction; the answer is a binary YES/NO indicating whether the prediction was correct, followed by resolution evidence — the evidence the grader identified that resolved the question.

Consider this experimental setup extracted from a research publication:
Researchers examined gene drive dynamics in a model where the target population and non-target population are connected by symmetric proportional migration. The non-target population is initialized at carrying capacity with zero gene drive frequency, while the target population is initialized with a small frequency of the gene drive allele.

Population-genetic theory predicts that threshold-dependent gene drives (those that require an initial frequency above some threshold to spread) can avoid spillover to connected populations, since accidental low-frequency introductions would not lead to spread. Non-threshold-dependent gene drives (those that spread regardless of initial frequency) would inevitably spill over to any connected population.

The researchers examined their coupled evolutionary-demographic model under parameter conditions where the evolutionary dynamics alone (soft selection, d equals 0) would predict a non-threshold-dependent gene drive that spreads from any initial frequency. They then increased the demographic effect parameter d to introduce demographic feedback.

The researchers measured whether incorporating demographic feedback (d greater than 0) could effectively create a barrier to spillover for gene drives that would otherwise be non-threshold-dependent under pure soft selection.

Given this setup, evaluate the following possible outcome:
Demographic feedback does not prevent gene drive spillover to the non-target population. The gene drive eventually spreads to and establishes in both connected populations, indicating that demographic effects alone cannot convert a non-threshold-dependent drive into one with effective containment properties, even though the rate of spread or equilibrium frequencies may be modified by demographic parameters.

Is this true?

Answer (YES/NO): NO